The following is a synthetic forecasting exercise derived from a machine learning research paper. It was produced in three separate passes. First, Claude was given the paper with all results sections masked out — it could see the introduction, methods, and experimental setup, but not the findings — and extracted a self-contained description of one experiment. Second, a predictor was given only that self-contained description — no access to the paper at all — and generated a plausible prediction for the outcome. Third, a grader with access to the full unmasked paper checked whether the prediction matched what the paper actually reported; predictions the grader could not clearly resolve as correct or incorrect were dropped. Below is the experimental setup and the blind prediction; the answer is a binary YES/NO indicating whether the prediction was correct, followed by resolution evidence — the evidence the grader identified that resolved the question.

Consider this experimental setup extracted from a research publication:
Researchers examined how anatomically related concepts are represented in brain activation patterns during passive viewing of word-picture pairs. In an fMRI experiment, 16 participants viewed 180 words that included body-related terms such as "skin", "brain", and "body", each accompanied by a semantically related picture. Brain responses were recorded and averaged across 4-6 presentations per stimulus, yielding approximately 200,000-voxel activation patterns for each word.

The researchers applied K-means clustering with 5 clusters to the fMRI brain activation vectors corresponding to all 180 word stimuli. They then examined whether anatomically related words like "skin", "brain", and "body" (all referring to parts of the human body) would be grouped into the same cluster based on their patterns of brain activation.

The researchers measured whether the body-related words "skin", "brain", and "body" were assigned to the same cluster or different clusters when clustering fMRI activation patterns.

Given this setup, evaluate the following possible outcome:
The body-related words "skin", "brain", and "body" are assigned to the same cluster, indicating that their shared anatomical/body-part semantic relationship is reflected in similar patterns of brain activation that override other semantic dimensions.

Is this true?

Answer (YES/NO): NO